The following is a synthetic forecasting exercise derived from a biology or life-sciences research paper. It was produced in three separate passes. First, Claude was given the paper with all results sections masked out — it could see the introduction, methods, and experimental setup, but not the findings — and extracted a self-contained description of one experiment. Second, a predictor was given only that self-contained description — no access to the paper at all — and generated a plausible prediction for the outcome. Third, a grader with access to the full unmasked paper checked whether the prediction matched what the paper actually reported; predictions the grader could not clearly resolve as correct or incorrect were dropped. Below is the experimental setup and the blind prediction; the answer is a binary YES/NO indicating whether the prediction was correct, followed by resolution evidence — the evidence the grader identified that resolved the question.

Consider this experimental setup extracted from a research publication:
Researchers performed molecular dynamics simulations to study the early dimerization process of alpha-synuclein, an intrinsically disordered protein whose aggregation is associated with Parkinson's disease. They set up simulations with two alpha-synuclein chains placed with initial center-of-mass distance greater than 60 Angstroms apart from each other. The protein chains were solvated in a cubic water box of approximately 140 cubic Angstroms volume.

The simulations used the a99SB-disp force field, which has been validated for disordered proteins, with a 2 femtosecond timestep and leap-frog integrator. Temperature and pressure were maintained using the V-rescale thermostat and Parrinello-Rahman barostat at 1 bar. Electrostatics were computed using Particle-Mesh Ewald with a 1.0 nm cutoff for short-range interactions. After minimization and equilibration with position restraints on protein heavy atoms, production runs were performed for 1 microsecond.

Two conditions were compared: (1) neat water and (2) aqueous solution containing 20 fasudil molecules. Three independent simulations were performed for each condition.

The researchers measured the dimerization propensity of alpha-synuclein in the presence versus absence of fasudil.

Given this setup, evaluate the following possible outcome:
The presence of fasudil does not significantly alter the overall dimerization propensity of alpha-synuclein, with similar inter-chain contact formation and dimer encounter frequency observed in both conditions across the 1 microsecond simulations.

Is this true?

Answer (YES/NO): NO